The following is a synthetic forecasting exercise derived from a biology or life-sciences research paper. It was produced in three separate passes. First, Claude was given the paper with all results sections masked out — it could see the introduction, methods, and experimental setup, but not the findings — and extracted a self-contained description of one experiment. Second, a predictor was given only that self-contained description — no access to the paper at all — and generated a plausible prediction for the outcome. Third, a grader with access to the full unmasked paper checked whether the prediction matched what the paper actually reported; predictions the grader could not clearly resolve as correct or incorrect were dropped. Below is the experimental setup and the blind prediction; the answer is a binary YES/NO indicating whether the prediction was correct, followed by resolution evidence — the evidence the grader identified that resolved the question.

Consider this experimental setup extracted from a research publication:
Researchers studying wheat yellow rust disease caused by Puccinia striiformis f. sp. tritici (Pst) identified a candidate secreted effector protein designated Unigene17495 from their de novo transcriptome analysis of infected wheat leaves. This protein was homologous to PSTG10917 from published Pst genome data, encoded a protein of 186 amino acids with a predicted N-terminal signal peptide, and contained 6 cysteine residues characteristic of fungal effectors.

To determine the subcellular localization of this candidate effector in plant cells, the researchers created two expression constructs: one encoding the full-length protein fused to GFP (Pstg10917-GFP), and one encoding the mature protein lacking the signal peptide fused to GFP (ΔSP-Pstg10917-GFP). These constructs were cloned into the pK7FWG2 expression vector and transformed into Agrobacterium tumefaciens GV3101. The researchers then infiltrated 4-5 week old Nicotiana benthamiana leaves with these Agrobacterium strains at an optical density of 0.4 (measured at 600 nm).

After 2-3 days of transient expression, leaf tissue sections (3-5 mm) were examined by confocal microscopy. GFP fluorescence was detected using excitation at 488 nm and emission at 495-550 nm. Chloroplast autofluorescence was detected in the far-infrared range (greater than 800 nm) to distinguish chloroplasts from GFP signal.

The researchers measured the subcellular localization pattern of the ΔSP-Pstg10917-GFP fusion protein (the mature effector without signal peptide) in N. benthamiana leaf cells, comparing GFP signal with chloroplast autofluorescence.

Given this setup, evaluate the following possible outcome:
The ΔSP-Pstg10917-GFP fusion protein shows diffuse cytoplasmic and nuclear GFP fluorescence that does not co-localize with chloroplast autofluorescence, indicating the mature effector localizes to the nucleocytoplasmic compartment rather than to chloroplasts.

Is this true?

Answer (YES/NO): NO